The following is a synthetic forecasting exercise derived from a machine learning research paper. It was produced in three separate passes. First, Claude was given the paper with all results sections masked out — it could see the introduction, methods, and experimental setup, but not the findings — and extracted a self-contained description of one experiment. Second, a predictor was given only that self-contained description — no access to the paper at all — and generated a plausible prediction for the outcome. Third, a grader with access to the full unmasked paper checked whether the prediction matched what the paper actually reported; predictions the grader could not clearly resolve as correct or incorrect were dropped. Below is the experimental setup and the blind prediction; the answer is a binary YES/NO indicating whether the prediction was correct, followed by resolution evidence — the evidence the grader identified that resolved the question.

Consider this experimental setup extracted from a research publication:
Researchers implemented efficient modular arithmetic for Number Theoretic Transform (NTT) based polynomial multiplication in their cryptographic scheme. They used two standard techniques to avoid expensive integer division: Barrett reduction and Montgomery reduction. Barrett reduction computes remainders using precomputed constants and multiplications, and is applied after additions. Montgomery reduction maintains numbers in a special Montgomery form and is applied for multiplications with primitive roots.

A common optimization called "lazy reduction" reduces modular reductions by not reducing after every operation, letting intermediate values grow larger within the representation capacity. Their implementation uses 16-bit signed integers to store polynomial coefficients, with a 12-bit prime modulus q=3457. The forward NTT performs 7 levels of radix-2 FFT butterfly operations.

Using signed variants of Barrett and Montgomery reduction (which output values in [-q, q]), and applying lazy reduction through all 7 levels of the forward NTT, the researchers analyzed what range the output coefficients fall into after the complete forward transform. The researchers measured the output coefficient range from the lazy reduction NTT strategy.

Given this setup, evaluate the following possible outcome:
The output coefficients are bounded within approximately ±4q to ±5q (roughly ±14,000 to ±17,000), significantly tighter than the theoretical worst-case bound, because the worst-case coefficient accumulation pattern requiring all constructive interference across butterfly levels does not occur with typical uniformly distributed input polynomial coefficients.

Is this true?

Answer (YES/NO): NO